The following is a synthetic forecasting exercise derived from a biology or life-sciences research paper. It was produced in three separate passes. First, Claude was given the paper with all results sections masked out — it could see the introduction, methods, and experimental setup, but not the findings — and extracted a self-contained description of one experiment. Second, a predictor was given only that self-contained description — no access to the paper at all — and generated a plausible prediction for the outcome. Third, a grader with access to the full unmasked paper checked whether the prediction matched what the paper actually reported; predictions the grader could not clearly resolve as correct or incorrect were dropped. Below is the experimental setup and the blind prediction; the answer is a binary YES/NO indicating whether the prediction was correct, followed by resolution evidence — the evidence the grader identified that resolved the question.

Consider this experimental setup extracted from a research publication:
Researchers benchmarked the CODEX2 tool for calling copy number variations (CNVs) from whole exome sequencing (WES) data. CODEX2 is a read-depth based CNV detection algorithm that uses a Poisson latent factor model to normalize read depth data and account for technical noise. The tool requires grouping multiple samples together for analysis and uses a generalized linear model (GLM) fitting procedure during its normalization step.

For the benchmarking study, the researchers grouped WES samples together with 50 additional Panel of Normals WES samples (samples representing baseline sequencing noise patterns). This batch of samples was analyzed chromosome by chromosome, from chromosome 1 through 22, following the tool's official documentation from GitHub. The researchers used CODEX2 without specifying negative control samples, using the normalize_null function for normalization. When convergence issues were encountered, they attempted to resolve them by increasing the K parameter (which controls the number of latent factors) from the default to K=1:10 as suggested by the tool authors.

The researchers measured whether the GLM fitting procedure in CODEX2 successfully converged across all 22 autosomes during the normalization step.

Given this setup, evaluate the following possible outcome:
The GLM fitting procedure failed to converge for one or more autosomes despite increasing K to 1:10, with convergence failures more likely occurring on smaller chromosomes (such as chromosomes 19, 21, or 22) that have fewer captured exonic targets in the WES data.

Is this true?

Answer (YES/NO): NO